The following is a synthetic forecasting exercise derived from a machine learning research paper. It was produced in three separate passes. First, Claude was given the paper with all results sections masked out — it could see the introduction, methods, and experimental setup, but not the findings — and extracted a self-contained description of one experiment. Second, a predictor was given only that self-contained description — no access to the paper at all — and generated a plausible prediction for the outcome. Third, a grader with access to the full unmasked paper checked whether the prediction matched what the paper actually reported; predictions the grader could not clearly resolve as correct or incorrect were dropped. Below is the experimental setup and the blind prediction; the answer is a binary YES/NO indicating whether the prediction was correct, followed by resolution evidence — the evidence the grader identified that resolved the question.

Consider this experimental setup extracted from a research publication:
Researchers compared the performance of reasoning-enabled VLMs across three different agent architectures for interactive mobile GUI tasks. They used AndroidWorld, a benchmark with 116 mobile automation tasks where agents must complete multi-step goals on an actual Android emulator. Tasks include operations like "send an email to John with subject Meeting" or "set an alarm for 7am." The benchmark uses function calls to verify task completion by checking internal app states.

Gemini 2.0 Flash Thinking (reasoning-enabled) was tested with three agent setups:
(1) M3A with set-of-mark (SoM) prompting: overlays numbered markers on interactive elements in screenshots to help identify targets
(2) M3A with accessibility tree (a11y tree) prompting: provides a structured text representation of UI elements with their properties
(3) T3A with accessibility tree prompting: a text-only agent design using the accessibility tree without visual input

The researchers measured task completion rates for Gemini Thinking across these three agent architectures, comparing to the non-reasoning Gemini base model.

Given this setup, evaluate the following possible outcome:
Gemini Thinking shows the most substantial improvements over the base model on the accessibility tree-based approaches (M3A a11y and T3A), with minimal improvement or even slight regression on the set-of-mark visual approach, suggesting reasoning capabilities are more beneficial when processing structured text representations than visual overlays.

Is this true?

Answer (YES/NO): NO